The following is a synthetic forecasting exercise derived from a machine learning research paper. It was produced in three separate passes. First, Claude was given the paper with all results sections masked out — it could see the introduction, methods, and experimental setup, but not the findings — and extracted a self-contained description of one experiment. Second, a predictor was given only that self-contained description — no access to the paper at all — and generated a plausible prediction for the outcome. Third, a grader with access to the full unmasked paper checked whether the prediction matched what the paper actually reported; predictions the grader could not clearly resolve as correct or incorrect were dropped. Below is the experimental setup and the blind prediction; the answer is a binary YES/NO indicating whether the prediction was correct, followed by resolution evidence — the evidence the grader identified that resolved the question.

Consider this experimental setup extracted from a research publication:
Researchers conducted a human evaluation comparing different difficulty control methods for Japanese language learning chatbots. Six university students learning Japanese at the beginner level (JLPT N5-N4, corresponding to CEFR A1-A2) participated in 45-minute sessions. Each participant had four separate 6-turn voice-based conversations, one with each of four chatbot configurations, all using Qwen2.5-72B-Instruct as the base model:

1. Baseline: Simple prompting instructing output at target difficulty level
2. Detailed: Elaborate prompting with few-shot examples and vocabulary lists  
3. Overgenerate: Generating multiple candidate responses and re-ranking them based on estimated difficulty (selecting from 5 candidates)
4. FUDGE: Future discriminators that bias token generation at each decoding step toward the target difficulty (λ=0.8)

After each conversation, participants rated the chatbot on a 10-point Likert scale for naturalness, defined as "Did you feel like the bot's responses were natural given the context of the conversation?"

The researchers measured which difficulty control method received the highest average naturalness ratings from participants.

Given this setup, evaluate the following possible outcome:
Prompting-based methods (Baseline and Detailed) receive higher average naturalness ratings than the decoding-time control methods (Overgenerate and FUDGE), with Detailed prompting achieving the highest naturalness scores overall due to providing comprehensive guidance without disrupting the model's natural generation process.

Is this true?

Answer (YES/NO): NO